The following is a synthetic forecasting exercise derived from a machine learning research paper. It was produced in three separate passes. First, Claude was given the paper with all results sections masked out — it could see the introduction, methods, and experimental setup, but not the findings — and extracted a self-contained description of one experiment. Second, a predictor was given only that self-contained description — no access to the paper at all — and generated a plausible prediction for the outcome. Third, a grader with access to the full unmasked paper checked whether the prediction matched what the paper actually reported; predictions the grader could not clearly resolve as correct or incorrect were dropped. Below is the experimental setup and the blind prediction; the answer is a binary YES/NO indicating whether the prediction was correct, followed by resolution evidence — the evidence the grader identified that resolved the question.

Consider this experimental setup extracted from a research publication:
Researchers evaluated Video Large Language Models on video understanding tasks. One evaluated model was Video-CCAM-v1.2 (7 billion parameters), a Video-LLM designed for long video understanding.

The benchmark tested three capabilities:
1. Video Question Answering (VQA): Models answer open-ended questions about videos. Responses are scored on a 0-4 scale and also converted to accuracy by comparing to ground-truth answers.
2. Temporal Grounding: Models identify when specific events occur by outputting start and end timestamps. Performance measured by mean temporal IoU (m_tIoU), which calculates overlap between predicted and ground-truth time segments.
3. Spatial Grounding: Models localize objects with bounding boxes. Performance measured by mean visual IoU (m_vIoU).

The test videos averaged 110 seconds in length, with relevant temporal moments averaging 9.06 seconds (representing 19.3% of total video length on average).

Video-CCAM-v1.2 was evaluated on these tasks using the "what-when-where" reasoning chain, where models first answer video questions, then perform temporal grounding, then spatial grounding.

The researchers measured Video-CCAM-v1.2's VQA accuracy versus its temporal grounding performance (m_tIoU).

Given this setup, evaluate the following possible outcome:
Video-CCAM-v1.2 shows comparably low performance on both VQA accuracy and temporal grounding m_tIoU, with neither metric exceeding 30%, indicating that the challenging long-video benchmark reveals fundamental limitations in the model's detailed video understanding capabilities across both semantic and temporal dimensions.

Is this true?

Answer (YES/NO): NO